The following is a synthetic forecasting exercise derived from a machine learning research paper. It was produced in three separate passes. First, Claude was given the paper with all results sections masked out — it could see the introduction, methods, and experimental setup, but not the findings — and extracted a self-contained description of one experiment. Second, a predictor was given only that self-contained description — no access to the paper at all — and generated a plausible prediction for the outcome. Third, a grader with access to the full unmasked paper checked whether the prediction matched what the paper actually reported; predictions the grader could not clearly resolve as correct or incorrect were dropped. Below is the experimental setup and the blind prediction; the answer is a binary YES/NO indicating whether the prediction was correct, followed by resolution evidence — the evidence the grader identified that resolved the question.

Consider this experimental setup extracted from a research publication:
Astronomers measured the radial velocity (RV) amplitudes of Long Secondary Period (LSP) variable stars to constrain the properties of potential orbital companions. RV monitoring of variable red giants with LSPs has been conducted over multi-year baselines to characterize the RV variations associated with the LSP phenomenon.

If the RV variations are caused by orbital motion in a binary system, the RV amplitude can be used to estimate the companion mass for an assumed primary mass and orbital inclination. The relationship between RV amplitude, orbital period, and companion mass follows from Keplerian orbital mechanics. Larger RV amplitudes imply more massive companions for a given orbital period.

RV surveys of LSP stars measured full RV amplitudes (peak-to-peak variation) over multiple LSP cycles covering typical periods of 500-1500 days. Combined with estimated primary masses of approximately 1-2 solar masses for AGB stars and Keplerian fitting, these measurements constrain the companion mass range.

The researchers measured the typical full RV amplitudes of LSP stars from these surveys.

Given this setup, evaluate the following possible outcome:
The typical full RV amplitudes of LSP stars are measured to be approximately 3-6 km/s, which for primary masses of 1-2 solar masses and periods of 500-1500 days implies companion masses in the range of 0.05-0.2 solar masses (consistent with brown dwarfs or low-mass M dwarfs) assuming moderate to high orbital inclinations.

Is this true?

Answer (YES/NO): NO